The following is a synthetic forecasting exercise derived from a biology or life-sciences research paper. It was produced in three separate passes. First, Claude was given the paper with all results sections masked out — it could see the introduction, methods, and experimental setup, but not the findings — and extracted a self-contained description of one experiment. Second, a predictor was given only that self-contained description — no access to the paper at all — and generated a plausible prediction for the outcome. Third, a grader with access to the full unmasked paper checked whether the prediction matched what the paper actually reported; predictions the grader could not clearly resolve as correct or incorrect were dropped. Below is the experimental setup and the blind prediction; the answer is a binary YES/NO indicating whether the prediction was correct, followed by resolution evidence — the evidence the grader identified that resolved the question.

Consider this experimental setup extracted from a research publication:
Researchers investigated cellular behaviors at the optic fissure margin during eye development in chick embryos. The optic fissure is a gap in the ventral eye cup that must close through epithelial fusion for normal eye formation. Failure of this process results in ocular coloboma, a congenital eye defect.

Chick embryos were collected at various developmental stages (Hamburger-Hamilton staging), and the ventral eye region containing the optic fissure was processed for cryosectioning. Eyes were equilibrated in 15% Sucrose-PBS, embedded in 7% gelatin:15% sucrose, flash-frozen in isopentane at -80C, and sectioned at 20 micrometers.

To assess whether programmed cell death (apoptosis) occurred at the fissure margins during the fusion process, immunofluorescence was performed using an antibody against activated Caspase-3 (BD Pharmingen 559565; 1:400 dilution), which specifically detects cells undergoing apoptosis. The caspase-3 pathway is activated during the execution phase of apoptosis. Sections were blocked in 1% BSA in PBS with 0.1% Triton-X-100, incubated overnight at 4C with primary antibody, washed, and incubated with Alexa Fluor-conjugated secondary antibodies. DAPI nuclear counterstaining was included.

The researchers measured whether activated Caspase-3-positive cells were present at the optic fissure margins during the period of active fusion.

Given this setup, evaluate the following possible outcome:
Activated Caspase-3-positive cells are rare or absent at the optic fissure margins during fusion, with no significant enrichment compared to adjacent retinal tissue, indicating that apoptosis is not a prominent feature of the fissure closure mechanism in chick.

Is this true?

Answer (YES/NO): NO